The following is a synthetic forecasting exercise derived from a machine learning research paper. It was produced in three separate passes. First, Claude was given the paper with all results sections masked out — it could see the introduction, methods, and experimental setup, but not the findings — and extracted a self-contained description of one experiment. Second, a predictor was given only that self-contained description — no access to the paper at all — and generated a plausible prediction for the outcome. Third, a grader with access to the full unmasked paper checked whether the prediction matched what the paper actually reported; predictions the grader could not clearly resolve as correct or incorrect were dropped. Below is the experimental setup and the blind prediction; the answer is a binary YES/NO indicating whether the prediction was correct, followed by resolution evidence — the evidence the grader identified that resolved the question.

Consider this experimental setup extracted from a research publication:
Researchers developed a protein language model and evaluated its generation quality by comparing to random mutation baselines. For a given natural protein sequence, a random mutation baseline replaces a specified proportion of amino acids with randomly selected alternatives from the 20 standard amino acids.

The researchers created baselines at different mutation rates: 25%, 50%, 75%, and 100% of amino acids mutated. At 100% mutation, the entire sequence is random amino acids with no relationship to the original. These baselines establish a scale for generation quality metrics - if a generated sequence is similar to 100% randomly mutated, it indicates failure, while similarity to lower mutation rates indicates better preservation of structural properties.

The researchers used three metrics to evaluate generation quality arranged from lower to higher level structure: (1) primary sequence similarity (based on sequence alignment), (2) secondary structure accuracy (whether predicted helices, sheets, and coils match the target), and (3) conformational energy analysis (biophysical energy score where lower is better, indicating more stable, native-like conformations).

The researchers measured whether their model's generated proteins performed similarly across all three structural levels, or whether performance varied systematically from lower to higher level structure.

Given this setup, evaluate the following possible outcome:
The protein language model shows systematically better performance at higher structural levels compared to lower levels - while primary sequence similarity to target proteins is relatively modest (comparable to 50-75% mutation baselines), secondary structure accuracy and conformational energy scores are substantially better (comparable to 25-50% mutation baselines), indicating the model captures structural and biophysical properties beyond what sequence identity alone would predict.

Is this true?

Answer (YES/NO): YES